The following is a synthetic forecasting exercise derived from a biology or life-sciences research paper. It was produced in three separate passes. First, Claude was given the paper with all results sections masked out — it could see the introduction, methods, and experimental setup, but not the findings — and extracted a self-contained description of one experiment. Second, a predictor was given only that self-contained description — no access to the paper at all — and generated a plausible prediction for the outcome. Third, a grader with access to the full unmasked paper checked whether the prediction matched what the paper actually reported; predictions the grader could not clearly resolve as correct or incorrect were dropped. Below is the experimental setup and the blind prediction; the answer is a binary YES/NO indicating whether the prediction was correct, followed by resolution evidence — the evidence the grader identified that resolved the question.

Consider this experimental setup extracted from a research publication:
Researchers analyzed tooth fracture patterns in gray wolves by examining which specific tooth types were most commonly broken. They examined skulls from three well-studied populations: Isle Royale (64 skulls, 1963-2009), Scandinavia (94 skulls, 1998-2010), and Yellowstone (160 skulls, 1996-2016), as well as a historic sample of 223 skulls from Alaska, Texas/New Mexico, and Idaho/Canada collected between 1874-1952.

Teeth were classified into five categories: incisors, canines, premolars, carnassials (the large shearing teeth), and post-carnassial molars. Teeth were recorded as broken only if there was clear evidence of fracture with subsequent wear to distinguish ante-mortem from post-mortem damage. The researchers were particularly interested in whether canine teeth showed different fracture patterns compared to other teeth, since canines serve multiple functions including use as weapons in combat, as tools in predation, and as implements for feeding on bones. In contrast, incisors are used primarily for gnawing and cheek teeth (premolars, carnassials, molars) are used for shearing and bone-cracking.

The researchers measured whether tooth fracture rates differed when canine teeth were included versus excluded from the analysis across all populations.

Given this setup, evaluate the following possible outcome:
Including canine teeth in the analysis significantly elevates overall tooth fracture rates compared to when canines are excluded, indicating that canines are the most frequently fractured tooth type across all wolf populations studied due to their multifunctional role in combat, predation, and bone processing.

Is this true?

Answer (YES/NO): NO